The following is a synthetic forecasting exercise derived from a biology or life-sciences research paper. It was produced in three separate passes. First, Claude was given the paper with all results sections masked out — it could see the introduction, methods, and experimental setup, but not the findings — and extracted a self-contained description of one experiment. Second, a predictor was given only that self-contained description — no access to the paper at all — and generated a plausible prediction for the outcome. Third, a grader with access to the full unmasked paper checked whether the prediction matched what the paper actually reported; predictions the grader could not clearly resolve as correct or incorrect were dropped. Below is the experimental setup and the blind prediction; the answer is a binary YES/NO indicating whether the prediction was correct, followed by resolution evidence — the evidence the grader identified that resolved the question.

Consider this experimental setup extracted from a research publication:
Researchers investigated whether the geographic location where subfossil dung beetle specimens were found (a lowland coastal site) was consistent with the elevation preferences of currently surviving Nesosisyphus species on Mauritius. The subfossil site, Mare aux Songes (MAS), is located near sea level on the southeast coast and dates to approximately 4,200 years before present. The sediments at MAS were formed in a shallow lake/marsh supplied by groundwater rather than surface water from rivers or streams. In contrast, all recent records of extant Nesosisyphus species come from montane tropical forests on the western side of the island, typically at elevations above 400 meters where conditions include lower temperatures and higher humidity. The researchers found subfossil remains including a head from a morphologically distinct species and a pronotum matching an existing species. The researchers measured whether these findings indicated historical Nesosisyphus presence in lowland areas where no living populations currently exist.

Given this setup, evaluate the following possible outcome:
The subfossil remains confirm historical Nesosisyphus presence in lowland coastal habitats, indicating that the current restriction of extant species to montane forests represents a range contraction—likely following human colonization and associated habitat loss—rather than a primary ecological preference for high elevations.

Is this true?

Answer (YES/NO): YES